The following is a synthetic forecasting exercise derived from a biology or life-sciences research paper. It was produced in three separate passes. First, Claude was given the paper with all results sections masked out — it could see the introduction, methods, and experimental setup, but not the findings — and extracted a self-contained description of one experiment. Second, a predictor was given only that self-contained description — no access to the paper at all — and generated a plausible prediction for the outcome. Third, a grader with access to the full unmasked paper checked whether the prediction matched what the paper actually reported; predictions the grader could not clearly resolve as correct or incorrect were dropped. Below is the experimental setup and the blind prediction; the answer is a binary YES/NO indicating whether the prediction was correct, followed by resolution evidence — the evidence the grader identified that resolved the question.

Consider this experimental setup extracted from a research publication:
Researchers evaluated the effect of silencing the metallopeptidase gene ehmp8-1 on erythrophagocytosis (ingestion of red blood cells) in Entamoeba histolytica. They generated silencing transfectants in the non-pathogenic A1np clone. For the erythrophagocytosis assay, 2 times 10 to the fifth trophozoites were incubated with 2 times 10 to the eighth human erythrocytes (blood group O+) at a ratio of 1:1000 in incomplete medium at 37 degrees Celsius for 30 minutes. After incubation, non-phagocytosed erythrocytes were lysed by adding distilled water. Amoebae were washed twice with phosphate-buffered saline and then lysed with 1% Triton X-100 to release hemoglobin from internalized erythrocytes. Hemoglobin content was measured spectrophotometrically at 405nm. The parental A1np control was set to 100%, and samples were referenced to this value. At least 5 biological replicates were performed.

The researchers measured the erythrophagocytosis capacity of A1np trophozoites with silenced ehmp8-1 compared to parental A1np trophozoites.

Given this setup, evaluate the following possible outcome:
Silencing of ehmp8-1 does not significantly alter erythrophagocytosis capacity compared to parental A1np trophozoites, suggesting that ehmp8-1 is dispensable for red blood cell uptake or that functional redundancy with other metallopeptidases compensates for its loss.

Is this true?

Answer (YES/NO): NO